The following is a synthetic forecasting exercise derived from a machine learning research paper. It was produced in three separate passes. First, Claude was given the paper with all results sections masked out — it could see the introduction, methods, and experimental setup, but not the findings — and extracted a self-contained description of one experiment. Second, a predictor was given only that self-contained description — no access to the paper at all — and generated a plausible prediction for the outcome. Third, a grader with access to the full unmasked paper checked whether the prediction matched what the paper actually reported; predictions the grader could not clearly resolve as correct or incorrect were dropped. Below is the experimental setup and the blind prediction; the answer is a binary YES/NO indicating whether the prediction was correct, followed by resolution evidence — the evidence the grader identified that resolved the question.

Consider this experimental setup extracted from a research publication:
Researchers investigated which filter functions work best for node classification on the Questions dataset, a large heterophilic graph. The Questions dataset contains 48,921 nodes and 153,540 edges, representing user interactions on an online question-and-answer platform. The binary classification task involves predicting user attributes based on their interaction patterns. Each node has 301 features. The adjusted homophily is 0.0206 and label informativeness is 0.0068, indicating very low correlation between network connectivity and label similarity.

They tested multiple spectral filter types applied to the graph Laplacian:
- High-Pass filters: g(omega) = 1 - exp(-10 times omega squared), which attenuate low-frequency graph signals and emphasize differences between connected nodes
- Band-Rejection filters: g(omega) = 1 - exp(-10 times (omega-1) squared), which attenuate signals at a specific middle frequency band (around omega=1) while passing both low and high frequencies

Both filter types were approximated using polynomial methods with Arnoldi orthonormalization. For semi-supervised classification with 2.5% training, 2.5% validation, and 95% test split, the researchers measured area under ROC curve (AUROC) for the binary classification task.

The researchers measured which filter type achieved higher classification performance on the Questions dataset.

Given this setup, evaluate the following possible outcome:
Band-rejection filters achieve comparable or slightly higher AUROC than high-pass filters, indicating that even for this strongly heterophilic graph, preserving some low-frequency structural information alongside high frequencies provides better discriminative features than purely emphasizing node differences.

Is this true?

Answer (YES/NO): NO